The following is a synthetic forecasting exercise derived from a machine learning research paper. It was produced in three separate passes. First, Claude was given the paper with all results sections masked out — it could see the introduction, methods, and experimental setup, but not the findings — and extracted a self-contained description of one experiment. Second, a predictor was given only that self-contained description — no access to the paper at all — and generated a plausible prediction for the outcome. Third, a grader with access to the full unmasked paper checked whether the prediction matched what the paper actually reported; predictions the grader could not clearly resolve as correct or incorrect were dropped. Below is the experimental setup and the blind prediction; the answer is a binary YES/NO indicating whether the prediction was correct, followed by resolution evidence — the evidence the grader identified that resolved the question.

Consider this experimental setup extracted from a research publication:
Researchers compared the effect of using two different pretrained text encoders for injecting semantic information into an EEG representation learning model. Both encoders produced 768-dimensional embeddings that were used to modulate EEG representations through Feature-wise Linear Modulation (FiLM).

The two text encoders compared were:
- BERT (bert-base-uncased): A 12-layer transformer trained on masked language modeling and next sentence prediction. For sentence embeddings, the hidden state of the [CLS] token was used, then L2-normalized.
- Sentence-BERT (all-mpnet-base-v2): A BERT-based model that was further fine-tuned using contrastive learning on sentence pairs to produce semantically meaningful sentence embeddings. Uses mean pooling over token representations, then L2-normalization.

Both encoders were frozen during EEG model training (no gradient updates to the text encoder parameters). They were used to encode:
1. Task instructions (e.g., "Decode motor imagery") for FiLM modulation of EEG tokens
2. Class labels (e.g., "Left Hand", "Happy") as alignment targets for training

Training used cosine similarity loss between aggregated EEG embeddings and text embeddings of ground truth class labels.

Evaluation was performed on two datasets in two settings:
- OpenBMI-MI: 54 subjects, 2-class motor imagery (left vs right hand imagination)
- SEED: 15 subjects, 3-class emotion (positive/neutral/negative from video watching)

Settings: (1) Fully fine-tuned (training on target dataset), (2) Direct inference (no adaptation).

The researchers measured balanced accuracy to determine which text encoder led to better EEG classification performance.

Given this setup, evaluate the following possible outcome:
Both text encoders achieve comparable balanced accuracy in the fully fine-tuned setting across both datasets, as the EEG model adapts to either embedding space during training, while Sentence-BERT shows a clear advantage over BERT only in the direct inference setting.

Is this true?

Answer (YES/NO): NO